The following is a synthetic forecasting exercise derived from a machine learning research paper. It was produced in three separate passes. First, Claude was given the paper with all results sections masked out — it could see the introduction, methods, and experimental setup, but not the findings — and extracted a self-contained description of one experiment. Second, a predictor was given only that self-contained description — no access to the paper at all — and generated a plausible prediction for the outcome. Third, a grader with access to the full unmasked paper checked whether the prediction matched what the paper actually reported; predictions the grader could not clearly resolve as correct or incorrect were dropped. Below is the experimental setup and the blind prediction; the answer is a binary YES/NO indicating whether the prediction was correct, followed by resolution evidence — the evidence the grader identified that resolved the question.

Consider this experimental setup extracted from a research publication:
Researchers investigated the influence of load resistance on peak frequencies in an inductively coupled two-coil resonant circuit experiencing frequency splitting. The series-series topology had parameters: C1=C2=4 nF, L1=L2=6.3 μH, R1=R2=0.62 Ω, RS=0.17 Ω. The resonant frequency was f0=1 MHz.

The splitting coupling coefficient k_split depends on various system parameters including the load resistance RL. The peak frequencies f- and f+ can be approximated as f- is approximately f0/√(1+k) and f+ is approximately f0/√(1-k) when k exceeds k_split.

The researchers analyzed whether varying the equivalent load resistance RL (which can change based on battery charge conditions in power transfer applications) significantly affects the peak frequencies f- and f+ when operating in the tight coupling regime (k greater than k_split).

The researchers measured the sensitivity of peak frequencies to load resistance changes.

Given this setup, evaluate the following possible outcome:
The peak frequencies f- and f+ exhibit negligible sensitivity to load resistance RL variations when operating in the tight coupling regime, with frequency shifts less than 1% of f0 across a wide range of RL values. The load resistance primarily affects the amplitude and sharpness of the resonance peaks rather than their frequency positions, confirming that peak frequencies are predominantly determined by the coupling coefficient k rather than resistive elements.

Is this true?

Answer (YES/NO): YES